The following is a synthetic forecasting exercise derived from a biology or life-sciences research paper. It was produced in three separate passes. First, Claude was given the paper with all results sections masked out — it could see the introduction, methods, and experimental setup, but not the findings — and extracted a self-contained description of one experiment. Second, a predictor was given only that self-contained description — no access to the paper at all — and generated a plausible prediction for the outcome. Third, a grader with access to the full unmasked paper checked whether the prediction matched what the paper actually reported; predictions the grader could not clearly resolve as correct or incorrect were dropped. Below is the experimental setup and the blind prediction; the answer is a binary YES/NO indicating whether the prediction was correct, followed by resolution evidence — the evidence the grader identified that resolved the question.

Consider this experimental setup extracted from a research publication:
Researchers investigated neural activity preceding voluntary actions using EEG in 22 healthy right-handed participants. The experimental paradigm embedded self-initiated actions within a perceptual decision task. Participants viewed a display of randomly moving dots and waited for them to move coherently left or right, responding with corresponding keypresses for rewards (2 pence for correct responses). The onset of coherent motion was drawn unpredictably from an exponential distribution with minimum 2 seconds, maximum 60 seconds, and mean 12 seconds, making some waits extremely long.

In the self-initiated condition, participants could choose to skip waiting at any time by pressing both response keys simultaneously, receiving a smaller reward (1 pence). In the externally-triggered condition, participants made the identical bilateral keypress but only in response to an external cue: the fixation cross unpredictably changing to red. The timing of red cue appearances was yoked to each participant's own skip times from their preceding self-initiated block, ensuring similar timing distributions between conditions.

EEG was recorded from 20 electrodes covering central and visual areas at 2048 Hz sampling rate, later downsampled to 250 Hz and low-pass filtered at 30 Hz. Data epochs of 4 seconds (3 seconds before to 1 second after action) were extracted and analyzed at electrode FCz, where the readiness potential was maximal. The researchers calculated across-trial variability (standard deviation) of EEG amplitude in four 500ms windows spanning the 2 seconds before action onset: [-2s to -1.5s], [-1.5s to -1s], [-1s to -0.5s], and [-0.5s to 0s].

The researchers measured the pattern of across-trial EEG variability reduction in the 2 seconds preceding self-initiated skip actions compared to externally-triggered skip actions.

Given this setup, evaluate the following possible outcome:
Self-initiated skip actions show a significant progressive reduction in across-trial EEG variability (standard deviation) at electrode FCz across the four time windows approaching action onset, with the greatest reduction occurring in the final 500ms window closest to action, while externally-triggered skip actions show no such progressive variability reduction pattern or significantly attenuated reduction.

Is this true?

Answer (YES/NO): NO